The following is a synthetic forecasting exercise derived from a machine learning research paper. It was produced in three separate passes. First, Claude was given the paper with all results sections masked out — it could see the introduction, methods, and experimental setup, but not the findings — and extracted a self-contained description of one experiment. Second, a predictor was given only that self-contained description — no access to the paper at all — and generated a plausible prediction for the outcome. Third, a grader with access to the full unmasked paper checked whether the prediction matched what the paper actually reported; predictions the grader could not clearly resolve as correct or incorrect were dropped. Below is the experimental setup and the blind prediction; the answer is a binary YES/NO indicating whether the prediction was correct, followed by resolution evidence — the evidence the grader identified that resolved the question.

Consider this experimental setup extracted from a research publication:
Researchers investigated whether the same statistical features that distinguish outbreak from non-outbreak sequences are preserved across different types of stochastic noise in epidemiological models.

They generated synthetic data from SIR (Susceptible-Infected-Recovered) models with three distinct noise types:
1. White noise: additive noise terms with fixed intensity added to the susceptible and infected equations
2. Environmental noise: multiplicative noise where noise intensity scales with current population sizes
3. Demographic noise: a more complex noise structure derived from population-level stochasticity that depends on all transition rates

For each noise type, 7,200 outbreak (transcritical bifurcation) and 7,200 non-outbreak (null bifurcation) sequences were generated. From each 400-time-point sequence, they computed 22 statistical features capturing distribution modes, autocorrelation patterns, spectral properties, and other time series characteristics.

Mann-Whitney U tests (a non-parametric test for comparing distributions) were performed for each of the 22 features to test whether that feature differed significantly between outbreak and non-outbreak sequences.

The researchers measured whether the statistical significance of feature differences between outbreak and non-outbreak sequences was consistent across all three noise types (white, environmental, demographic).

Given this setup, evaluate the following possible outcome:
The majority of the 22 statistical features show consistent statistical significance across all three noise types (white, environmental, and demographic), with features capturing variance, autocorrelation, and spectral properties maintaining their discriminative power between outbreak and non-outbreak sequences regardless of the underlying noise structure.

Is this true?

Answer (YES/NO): YES